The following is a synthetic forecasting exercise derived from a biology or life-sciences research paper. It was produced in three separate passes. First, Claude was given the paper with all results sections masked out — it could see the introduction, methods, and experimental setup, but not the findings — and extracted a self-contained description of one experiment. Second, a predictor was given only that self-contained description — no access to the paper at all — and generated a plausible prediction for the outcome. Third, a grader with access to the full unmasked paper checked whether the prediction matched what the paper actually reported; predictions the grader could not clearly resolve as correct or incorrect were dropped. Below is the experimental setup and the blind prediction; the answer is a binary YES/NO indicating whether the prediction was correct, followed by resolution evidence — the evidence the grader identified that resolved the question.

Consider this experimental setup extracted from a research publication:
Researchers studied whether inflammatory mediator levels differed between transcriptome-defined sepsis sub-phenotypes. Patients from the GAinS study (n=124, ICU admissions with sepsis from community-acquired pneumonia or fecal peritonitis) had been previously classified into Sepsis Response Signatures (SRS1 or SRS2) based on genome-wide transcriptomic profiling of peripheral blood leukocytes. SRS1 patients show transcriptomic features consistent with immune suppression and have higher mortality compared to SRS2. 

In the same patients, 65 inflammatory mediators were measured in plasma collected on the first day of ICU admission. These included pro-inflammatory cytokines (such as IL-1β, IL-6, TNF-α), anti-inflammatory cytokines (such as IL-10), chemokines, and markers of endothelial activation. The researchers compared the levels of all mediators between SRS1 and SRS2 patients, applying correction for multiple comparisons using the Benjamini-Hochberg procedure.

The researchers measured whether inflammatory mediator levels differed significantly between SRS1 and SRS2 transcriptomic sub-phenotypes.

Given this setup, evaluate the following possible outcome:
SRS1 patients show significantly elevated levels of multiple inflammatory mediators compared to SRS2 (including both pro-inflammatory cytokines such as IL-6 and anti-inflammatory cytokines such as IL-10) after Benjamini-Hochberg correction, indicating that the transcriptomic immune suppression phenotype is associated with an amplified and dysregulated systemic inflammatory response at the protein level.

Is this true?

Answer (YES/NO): NO